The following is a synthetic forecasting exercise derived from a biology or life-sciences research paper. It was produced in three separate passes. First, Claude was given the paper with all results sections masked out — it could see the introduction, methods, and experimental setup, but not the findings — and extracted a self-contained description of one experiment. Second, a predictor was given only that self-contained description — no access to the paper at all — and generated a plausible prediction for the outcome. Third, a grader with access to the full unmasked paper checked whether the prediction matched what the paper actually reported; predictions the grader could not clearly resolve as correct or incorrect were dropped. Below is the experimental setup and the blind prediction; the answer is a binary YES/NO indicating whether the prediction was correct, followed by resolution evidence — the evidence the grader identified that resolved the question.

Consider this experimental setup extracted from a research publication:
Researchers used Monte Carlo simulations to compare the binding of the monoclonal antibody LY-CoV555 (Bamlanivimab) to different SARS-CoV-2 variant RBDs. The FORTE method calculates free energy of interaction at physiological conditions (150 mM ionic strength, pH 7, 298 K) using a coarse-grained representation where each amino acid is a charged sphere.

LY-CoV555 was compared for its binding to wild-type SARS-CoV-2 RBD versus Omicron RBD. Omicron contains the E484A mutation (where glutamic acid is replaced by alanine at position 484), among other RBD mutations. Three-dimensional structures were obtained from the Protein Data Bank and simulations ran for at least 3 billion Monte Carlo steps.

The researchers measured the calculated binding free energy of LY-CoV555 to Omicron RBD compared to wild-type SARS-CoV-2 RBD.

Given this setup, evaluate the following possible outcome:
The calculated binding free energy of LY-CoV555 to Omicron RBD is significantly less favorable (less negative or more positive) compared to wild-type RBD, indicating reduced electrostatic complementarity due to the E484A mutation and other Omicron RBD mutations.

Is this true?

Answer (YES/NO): YES